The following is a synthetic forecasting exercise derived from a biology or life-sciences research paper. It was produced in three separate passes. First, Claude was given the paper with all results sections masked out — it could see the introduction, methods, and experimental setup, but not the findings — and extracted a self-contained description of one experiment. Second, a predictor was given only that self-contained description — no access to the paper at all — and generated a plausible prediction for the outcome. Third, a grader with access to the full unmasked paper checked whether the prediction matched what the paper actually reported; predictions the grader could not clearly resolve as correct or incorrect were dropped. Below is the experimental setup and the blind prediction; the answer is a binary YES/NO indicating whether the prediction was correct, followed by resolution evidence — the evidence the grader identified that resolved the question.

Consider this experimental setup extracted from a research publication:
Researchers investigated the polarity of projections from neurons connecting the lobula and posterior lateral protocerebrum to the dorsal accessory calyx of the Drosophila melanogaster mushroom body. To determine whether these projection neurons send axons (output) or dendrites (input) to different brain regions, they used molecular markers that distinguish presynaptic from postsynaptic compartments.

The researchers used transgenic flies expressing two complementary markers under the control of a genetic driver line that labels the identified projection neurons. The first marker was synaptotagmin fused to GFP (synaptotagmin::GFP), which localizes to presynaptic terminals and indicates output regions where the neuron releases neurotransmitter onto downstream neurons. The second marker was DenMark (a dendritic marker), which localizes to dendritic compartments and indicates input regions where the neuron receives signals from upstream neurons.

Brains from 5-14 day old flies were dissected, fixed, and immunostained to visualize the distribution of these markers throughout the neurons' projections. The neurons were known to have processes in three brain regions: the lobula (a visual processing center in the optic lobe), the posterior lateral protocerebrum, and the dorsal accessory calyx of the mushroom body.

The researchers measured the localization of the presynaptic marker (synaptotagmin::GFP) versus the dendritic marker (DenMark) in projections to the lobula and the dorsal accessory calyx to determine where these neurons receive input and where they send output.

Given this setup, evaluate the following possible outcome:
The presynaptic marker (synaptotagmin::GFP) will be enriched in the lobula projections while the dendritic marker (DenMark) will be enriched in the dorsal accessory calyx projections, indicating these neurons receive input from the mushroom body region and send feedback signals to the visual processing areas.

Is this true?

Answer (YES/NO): NO